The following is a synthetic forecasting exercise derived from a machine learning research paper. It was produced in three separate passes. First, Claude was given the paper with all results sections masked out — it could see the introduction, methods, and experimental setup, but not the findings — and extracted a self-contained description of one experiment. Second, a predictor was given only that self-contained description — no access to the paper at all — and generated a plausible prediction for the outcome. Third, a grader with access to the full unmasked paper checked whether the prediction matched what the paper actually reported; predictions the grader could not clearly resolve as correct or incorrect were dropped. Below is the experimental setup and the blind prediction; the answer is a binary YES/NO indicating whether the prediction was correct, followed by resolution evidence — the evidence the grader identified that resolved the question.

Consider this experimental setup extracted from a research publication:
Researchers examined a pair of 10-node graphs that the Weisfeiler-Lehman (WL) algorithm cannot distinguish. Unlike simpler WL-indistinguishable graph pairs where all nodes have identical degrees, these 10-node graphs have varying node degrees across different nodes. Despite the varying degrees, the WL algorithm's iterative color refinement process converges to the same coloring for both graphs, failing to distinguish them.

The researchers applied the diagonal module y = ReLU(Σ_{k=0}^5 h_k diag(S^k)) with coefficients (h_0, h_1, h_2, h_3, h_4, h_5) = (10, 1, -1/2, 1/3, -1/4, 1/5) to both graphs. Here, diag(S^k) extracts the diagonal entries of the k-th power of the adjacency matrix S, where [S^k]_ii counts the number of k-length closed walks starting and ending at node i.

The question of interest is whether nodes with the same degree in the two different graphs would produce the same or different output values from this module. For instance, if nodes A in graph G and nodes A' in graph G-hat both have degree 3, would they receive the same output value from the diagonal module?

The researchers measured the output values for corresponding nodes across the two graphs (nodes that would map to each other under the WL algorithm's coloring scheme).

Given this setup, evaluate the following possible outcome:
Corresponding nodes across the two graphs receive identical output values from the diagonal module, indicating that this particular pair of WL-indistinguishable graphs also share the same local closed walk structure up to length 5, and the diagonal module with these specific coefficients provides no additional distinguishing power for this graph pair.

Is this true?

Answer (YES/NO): NO